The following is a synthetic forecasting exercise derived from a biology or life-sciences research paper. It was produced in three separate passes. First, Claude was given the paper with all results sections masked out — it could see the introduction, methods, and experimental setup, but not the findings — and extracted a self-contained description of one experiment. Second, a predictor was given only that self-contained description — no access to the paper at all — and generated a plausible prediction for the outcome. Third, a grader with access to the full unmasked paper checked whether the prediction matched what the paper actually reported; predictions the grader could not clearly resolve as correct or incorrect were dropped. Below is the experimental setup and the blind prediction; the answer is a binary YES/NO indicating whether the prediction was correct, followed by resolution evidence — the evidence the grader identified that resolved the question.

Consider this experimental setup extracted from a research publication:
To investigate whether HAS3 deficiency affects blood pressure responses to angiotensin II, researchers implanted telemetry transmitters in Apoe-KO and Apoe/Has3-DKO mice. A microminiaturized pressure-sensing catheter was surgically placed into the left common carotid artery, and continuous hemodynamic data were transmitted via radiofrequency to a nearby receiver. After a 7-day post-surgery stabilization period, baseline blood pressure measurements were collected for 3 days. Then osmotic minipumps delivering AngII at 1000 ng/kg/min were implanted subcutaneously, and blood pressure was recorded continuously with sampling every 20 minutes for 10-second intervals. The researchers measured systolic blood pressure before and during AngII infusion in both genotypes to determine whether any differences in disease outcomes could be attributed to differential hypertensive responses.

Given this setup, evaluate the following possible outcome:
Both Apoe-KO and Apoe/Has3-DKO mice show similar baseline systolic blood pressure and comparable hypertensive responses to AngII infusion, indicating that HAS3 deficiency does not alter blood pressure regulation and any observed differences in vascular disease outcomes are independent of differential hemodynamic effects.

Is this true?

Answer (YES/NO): YES